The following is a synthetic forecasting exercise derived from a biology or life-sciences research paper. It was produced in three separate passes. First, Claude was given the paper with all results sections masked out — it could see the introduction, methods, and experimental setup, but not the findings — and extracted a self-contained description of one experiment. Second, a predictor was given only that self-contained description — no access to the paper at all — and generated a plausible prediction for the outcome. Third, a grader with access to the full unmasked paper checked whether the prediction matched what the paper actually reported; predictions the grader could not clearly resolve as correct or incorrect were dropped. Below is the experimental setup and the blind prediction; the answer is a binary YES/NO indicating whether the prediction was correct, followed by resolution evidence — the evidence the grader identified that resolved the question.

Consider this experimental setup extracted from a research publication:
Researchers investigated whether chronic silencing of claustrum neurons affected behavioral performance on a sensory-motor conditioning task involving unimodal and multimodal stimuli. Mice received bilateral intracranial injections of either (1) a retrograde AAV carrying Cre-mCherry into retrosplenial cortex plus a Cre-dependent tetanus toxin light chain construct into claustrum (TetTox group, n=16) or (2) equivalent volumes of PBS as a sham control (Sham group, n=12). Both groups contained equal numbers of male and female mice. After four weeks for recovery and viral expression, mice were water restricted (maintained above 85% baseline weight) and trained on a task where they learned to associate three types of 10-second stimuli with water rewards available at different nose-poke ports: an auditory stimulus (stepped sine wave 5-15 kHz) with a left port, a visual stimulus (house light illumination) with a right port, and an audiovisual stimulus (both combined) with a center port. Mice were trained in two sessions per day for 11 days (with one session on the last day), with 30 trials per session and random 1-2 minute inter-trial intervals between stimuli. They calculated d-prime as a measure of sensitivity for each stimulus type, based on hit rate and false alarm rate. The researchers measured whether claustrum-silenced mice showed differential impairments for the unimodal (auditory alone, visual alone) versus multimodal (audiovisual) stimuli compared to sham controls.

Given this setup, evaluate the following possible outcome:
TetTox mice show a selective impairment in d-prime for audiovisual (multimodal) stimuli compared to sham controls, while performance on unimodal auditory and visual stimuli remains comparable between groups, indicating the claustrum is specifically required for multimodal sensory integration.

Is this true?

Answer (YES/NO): YES